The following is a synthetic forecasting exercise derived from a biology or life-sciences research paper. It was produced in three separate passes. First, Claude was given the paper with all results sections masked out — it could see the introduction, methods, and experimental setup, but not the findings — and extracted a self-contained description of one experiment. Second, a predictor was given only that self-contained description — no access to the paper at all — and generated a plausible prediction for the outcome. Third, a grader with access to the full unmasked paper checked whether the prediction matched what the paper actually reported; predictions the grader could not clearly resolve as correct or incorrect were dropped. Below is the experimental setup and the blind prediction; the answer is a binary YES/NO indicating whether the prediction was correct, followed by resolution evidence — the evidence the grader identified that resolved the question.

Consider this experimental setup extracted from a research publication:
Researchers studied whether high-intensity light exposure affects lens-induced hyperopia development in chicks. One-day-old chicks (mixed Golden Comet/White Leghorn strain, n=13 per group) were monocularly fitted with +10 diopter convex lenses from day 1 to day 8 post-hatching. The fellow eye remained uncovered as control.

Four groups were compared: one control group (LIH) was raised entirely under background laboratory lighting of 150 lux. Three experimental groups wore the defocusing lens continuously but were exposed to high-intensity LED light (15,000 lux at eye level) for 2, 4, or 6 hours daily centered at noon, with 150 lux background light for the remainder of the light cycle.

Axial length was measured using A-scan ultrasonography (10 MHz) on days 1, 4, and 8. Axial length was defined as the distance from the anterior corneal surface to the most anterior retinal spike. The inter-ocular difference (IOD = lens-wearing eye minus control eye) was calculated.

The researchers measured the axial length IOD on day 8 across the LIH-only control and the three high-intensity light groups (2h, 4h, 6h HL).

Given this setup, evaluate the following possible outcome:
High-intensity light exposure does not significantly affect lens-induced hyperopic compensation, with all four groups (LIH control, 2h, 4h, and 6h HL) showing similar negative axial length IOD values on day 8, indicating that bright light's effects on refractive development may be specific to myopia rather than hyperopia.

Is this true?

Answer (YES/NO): NO